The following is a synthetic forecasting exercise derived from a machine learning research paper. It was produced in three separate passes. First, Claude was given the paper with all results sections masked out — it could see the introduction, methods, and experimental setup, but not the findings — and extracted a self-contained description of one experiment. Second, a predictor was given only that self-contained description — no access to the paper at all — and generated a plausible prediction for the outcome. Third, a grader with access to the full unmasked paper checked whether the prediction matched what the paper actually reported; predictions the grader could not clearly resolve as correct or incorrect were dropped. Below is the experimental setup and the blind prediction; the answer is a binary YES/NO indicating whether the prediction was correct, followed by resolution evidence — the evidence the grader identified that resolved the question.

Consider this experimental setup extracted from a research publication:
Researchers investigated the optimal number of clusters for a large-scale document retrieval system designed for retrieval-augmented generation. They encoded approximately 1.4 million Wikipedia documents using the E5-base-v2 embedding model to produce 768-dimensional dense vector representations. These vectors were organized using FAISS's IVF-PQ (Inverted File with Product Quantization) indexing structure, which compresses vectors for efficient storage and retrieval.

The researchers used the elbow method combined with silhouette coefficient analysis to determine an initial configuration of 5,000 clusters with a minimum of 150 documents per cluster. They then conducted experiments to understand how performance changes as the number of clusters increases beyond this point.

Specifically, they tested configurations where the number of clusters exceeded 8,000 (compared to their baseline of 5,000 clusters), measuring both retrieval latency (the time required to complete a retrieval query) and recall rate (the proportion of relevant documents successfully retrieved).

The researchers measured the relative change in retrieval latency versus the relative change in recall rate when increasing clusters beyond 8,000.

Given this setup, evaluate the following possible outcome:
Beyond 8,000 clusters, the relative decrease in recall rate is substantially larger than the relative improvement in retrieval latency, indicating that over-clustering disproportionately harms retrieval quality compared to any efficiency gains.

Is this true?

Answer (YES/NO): NO